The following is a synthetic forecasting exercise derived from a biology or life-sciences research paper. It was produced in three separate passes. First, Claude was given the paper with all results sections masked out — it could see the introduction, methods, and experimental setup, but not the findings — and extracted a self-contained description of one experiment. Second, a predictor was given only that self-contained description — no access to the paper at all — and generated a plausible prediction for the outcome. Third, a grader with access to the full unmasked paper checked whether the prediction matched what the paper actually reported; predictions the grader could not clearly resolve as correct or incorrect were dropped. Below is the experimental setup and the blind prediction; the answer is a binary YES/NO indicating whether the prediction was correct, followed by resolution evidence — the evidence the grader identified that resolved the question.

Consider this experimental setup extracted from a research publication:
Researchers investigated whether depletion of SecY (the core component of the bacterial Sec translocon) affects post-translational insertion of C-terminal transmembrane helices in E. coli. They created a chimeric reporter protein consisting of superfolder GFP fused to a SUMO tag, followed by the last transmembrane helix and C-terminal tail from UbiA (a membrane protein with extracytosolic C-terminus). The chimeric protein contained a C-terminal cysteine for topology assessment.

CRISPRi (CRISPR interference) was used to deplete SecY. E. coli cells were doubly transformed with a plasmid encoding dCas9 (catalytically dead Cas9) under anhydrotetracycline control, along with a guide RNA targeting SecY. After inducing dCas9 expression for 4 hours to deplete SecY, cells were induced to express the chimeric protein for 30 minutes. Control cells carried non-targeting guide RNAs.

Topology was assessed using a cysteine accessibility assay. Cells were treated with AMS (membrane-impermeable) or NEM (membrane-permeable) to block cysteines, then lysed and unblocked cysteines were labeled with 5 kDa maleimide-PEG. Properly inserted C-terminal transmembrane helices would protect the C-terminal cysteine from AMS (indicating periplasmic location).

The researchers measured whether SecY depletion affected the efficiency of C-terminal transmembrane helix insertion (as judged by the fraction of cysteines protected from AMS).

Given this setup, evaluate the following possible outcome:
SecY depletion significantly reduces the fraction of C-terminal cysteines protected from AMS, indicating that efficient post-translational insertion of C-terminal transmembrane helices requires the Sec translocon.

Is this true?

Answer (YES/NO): NO